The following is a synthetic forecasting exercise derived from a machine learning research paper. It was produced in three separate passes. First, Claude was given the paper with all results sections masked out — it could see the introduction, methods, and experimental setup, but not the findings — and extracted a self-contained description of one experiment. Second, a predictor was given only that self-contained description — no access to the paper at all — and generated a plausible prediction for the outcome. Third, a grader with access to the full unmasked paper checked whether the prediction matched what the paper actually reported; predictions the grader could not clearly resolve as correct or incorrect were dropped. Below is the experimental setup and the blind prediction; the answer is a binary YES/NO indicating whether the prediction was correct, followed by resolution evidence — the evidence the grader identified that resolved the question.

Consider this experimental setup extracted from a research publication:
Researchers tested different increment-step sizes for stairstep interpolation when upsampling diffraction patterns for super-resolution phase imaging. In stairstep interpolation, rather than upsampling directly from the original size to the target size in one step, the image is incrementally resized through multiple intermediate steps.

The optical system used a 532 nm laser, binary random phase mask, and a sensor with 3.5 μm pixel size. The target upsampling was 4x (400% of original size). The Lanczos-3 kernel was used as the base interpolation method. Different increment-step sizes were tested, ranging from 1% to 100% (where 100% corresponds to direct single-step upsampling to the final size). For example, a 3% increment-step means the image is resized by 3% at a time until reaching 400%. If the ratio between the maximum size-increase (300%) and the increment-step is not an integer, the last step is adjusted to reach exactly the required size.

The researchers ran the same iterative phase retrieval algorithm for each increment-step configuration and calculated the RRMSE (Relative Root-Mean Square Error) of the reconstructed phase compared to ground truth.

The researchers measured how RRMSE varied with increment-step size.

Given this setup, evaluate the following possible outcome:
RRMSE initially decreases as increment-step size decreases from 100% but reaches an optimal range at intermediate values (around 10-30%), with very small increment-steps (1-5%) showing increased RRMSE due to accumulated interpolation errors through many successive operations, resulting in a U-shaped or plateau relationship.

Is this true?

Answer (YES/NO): NO